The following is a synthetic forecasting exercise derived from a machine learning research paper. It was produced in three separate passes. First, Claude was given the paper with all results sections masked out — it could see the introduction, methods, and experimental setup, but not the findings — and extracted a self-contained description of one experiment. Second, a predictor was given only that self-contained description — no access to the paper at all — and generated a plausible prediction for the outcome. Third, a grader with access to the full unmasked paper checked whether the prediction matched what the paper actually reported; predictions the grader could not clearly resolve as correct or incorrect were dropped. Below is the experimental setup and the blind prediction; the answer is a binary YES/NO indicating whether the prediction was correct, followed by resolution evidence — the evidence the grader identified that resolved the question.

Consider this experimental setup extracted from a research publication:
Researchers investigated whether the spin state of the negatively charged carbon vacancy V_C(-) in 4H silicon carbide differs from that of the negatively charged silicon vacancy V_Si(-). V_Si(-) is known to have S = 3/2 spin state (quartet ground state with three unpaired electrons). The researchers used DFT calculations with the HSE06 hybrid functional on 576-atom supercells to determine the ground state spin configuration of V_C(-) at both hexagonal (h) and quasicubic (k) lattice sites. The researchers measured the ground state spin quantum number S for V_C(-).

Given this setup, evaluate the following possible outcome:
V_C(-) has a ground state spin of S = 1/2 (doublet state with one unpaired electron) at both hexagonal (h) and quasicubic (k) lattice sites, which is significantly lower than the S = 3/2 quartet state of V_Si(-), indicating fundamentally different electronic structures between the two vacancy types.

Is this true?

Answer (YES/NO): YES